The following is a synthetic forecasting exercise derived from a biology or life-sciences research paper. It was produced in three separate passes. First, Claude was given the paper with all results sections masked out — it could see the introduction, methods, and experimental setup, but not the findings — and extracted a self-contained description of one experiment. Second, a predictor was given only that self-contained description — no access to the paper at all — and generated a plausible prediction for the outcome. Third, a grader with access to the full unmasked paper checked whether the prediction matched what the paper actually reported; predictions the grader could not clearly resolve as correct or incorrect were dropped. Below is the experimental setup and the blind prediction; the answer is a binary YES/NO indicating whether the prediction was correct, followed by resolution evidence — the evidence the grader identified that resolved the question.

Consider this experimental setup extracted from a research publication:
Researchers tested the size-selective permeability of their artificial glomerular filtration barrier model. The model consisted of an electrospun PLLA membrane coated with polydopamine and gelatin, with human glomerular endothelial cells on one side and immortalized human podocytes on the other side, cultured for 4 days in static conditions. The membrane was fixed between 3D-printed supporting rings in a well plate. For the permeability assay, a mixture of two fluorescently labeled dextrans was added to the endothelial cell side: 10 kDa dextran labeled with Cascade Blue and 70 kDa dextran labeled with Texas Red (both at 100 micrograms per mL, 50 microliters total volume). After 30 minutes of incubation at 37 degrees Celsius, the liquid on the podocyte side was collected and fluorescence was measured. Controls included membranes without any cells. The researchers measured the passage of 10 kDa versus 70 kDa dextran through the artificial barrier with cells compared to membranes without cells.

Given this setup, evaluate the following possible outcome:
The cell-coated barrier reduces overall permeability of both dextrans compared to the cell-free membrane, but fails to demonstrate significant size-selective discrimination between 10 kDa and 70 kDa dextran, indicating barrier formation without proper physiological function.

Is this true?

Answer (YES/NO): NO